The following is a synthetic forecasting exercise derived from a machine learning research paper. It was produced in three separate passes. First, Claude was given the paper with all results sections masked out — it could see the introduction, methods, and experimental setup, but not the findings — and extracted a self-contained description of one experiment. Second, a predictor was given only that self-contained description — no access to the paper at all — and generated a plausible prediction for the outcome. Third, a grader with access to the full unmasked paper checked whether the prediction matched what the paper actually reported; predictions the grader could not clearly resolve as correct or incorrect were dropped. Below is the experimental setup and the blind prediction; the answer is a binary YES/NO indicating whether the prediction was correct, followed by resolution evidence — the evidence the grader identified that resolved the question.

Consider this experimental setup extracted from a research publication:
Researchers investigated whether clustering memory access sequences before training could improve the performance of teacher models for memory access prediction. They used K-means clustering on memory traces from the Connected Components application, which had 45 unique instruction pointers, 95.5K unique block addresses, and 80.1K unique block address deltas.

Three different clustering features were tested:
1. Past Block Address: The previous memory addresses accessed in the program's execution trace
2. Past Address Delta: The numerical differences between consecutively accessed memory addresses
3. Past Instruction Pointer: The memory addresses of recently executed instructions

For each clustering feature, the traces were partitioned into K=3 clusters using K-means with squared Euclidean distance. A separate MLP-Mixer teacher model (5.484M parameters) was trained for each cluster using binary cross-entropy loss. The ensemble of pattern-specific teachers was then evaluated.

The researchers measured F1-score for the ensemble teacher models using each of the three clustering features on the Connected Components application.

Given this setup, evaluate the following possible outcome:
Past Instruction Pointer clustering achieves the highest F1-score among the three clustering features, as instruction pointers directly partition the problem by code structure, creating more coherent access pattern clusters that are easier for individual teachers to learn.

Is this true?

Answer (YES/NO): NO